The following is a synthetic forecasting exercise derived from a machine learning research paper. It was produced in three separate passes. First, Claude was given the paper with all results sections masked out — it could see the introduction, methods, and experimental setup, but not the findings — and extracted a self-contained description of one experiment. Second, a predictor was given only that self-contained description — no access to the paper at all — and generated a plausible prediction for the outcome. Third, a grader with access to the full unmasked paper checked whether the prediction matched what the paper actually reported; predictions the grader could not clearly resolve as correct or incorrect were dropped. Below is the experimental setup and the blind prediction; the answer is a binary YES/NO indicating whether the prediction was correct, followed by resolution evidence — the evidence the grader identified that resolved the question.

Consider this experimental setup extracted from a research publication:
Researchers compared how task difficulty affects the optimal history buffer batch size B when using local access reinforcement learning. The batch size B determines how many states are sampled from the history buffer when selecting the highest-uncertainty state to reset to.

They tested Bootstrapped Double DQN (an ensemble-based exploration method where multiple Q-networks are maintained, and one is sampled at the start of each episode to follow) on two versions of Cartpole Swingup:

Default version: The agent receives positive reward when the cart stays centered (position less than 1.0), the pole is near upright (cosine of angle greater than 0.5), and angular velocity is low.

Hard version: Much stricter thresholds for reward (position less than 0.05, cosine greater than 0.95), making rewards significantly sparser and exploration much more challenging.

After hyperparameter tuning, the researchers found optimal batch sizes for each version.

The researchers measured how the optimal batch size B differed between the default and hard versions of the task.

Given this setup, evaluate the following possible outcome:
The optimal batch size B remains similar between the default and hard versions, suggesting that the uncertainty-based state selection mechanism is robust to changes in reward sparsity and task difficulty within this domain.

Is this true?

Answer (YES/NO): NO